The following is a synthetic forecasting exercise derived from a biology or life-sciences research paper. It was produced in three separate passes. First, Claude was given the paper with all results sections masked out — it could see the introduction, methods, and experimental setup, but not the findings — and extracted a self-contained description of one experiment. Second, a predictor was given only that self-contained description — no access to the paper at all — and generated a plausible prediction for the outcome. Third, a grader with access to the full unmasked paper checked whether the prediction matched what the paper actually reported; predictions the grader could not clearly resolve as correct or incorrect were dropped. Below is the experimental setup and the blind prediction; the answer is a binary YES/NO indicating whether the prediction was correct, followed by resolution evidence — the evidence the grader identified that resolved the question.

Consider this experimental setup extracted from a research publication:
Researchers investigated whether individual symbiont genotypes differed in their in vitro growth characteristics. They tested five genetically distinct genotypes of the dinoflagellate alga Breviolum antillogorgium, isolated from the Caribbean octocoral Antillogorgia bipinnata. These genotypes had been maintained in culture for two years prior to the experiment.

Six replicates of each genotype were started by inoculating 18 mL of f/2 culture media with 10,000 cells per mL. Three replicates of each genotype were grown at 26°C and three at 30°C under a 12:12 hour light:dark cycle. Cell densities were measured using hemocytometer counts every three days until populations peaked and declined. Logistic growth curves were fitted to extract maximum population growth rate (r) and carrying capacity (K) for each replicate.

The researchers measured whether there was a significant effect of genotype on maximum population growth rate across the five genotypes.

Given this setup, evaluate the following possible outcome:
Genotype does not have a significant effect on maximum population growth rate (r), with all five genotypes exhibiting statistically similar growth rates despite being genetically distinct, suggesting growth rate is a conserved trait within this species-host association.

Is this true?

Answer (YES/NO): NO